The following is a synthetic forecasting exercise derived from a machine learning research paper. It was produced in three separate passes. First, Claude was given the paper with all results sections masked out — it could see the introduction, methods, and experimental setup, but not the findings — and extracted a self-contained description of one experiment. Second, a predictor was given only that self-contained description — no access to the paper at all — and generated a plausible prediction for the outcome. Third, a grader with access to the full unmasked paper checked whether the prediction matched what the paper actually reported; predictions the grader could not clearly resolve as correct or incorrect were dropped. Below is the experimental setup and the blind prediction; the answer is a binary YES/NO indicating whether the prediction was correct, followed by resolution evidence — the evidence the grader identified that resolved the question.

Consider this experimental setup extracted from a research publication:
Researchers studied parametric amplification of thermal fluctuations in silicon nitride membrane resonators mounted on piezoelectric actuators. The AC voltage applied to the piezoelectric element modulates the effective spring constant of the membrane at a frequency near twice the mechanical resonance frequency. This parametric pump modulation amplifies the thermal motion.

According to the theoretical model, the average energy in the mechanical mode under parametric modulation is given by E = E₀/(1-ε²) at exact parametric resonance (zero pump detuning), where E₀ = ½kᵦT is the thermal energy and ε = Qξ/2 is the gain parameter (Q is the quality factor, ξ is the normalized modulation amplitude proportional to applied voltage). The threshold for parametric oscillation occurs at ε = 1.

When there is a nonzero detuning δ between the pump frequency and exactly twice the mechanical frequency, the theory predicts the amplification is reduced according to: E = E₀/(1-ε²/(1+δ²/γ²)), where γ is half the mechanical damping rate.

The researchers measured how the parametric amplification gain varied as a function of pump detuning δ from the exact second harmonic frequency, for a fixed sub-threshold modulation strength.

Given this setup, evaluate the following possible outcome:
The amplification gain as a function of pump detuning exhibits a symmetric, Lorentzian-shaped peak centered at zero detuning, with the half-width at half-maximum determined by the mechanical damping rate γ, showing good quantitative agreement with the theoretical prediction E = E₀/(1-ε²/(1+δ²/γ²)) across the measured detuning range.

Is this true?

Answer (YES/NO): YES